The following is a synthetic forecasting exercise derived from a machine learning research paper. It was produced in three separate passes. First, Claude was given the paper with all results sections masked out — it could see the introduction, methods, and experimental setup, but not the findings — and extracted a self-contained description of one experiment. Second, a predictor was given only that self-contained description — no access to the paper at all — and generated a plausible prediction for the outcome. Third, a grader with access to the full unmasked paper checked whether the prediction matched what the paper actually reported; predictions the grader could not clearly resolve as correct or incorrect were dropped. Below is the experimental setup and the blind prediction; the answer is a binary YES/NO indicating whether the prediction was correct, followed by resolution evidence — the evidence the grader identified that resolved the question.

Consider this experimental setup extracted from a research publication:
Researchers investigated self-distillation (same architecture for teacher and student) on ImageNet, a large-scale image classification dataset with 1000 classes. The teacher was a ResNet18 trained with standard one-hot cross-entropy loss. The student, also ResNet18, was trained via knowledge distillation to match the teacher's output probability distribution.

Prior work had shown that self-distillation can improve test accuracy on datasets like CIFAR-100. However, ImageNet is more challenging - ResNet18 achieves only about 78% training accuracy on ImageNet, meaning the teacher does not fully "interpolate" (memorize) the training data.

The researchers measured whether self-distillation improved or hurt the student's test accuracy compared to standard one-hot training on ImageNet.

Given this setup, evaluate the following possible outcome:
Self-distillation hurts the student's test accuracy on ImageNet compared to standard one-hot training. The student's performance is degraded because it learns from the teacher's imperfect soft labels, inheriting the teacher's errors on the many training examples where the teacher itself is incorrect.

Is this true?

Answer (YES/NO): NO